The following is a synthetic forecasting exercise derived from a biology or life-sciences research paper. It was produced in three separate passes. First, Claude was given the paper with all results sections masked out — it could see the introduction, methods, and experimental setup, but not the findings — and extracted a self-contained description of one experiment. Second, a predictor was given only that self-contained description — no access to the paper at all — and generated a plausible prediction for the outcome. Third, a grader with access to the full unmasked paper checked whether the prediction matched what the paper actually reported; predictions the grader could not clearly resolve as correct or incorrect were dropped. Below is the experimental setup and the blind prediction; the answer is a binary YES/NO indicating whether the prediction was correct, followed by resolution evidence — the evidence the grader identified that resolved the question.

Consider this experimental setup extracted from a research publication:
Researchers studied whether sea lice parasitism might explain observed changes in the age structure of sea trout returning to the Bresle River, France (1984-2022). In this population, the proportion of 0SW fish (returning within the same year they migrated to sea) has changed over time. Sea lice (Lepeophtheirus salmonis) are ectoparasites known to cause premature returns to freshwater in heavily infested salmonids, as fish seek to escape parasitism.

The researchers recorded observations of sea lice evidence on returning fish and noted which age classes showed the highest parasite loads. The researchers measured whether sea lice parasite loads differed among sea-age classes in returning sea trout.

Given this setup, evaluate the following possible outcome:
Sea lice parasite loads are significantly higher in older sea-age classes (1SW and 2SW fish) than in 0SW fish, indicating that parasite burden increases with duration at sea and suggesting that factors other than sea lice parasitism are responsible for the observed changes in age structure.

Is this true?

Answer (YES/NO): NO